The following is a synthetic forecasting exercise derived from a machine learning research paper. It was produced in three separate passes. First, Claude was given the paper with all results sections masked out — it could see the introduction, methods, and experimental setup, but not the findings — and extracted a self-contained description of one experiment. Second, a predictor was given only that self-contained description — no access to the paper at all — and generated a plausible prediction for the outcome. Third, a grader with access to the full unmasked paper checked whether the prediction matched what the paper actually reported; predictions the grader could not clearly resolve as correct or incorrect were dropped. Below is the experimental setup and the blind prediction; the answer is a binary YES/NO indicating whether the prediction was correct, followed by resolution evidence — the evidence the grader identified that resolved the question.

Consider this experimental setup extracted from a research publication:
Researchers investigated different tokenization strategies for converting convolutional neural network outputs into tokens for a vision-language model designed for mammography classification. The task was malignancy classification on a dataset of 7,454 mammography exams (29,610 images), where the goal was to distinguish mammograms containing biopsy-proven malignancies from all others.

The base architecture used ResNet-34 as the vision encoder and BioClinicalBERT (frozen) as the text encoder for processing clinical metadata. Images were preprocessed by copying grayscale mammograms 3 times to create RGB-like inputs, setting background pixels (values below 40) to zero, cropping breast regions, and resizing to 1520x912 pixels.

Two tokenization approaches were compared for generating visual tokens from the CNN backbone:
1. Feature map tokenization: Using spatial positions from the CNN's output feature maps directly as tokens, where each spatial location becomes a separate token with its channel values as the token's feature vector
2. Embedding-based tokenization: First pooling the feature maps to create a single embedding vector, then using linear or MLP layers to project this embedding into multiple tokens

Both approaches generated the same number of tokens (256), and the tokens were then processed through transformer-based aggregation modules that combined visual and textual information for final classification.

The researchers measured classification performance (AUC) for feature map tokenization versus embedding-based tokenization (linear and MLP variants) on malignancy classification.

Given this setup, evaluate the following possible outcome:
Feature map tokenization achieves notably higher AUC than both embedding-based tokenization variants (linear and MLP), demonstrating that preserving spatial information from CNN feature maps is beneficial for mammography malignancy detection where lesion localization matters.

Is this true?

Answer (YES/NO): YES